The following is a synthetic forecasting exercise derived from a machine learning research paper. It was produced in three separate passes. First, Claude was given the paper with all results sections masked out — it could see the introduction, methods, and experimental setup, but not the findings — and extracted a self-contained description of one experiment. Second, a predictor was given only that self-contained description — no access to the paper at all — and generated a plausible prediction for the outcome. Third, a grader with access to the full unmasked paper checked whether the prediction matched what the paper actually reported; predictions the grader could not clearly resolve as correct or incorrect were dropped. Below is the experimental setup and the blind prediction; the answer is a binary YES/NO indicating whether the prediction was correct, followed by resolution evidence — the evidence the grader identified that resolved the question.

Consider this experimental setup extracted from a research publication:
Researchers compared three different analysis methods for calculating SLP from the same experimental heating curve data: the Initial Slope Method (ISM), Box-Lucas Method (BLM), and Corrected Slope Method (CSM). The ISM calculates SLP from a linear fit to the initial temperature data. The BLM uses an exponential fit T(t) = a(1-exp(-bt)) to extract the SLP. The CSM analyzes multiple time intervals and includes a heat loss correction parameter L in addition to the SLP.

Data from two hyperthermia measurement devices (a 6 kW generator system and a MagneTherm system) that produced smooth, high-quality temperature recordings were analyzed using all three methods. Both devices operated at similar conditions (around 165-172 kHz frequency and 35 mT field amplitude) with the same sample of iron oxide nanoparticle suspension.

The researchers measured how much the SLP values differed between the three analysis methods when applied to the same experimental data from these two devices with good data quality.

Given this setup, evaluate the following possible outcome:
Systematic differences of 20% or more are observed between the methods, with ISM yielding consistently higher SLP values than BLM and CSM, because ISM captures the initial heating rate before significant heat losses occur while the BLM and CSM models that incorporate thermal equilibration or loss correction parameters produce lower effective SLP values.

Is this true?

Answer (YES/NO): NO